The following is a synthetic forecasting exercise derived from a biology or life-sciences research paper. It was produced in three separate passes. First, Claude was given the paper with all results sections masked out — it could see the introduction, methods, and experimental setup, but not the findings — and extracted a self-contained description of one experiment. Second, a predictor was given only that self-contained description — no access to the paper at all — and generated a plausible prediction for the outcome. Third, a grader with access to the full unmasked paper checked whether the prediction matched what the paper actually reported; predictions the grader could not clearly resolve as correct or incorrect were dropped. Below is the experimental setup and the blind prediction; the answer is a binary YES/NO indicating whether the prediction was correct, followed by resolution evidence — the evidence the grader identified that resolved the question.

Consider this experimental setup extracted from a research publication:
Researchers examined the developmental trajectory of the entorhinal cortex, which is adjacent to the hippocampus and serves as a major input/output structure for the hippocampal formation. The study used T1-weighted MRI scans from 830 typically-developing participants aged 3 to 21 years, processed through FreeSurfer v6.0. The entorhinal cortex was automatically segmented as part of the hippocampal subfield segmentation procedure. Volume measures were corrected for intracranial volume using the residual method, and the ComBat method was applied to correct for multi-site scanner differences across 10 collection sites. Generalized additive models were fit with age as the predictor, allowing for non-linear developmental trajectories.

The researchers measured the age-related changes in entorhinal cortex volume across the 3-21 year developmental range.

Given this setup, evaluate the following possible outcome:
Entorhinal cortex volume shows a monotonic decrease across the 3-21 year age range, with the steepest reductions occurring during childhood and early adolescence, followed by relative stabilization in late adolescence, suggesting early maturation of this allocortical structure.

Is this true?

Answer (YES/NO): NO